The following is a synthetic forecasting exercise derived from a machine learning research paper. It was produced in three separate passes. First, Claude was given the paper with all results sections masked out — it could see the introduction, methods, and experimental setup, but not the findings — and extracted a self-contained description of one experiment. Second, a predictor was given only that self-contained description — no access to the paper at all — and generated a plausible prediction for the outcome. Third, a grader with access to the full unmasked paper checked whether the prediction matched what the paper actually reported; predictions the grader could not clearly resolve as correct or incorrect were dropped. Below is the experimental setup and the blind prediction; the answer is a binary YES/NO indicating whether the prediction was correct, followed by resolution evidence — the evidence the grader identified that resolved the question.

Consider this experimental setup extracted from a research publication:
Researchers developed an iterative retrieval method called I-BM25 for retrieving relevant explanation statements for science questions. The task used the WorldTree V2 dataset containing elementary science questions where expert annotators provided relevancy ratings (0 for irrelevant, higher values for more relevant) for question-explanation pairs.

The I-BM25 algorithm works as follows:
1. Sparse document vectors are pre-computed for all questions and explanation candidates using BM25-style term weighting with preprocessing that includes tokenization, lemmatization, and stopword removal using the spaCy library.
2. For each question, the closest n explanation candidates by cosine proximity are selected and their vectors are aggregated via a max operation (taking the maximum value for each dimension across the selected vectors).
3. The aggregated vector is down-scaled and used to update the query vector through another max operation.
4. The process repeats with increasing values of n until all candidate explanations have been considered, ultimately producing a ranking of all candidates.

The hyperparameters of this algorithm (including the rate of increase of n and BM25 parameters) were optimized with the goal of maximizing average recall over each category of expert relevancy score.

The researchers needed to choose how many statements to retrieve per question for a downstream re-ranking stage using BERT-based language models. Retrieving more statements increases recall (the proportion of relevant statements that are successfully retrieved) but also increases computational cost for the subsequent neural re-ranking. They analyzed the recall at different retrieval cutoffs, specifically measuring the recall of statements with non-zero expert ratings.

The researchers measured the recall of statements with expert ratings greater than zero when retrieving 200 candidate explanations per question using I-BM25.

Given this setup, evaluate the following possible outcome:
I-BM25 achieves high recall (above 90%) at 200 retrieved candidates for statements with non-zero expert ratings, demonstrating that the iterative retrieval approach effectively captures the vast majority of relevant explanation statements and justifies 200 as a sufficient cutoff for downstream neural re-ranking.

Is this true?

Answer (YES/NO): YES